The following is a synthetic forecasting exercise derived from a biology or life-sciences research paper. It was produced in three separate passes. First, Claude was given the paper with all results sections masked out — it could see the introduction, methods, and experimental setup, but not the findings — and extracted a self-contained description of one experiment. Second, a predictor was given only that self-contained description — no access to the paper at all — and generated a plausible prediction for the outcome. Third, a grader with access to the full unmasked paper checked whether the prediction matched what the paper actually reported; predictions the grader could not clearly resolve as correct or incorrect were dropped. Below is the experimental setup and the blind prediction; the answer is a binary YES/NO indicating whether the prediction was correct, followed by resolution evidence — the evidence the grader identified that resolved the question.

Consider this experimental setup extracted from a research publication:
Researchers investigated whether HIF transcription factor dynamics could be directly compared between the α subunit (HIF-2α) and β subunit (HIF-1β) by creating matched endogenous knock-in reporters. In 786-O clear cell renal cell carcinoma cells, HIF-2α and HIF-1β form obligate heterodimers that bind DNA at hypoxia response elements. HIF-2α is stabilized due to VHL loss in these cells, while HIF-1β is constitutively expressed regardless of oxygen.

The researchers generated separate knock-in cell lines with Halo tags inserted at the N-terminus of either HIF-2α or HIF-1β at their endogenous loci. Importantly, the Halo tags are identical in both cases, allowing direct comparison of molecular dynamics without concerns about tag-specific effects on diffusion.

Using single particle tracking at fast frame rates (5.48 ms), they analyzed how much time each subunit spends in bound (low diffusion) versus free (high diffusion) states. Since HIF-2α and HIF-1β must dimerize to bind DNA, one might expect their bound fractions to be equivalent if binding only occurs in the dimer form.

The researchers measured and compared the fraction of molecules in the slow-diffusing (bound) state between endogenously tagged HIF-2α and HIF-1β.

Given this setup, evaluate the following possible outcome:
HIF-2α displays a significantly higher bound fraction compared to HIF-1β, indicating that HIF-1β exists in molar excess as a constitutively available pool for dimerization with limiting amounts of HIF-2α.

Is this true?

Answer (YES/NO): YES